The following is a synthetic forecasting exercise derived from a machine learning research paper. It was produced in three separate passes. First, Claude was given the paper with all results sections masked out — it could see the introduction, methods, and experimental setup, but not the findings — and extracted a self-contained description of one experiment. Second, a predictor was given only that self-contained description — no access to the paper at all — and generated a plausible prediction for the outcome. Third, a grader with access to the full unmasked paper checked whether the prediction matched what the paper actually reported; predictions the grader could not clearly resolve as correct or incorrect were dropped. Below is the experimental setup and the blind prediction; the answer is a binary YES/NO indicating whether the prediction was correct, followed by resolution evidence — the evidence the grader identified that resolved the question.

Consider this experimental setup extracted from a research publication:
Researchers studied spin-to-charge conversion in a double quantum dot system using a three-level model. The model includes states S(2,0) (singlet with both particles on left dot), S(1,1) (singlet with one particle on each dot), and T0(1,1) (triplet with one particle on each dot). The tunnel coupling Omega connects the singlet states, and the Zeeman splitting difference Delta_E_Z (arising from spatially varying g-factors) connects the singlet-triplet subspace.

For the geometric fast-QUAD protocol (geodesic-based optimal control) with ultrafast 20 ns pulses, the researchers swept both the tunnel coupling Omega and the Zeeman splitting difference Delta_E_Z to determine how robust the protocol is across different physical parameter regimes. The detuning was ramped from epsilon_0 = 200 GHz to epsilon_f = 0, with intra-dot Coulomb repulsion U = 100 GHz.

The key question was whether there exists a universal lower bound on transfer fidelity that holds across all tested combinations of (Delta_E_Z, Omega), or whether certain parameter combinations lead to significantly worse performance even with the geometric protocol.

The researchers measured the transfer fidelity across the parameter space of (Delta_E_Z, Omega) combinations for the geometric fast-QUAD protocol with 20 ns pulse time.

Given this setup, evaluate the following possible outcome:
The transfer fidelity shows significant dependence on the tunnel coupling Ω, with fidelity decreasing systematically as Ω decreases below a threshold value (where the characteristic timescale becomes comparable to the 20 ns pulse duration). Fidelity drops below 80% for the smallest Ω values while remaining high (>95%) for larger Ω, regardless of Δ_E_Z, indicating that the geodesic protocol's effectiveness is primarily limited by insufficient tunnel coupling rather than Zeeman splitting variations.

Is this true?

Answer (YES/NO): NO